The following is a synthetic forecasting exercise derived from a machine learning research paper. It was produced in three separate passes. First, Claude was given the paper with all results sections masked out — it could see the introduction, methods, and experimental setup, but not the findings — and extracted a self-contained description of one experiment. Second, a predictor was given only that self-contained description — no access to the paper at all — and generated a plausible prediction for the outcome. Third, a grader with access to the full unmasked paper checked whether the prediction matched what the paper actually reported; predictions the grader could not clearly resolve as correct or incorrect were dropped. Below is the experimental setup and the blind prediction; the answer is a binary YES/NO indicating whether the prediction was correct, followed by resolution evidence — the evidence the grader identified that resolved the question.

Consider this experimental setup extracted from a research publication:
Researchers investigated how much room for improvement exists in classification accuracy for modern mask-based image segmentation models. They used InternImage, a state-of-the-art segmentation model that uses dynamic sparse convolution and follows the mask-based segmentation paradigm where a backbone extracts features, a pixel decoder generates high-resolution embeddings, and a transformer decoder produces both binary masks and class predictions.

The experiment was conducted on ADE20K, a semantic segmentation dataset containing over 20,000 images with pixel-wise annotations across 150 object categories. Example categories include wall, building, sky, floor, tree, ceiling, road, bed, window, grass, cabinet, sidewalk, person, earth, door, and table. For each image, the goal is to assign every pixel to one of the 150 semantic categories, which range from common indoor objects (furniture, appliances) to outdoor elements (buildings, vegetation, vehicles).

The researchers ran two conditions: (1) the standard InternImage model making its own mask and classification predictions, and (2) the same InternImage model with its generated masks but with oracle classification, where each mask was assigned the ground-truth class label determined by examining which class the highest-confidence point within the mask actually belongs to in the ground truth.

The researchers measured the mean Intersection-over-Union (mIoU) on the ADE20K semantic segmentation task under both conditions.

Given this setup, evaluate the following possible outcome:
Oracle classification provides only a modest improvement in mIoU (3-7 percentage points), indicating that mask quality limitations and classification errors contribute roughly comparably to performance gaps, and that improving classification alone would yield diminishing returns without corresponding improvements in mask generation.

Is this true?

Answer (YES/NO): NO